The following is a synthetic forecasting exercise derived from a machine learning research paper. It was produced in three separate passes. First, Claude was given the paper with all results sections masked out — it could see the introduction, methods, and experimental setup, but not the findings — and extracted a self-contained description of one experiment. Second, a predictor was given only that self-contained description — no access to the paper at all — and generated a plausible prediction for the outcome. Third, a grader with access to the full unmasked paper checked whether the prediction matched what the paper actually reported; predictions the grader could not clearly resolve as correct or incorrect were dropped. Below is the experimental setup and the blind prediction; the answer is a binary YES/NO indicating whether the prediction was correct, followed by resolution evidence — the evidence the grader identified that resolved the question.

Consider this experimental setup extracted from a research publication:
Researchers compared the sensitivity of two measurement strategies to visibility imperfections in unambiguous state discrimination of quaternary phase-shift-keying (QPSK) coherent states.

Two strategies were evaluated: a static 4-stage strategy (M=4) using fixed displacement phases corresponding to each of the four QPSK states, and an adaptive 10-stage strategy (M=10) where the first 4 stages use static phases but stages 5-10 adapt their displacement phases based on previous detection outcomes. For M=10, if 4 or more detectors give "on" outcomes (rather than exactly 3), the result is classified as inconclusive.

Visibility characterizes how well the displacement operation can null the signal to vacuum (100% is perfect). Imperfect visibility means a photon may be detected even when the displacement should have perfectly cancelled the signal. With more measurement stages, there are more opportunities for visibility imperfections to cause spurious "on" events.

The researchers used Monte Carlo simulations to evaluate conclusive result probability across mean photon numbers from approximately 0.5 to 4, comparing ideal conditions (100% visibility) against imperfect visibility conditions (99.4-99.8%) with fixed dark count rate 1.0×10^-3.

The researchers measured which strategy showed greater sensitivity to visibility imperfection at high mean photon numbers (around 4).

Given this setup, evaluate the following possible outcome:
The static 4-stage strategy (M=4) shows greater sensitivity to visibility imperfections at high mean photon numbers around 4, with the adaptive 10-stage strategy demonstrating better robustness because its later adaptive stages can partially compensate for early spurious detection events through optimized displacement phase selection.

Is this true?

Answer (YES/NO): NO